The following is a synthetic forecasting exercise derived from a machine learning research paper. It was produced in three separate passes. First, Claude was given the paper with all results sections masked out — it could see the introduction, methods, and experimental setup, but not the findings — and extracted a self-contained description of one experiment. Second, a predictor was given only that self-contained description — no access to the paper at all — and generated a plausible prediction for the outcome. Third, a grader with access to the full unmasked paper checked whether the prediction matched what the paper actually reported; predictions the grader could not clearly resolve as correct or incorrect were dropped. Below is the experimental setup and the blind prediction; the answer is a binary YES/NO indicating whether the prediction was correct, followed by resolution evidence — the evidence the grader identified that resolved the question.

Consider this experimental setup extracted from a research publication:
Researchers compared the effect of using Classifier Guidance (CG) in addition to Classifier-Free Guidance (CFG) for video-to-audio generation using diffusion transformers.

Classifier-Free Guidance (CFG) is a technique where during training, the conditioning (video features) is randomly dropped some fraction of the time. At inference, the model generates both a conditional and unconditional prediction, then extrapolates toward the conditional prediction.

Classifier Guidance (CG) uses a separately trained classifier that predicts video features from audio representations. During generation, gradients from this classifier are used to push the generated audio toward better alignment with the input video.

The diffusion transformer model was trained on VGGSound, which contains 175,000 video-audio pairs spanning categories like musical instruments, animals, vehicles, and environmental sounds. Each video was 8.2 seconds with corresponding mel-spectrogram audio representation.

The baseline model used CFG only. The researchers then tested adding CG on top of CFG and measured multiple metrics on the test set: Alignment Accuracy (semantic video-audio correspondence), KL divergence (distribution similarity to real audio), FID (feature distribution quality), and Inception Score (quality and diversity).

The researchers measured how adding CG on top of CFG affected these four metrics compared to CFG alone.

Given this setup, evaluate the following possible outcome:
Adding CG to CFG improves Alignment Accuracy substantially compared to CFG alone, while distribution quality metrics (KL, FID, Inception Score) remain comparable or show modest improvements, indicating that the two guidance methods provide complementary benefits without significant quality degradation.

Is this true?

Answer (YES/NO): NO